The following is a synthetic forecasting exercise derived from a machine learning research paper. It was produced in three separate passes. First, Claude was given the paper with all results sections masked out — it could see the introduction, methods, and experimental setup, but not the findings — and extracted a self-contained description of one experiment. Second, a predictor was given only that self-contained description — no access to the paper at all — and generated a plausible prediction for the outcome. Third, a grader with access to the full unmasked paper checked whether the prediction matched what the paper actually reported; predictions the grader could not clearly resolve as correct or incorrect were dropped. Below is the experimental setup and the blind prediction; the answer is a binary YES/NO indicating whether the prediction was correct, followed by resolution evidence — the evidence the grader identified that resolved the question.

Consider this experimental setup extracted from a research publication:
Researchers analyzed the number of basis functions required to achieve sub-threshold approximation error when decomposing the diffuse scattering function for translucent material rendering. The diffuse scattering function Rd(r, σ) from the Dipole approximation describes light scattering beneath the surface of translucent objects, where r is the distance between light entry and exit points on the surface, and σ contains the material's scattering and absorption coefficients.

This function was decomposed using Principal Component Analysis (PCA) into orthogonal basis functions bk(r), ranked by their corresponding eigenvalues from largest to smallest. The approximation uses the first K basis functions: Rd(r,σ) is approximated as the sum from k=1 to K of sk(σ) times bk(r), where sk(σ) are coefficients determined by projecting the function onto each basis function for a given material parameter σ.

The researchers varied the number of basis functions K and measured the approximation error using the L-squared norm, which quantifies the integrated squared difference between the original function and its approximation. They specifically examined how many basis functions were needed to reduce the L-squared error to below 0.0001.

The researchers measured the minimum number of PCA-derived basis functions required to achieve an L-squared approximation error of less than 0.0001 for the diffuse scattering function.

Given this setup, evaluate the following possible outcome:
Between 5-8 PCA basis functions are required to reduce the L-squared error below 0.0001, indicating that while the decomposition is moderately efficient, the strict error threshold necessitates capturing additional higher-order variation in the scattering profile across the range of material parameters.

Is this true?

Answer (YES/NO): NO